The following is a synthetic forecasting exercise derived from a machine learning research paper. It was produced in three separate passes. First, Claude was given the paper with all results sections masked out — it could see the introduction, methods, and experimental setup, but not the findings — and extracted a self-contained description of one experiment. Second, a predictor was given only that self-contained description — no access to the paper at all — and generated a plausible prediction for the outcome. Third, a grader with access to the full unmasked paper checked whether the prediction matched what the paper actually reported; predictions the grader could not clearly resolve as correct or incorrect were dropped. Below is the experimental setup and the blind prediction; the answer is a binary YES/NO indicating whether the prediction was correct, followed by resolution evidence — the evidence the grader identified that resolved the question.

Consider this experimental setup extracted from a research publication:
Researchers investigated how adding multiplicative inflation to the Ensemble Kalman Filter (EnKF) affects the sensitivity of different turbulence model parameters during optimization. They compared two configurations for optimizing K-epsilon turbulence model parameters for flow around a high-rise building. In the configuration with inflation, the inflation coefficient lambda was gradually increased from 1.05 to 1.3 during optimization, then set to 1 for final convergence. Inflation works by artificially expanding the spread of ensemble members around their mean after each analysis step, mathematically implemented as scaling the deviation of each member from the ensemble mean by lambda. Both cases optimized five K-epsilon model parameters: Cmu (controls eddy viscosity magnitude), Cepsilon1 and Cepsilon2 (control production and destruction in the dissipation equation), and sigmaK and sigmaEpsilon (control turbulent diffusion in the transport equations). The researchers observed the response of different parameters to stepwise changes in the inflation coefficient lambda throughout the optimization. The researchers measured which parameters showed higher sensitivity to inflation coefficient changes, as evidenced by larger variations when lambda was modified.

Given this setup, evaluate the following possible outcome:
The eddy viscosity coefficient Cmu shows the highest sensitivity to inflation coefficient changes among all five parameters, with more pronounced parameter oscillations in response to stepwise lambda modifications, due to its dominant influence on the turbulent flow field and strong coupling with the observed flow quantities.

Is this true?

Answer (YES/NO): NO